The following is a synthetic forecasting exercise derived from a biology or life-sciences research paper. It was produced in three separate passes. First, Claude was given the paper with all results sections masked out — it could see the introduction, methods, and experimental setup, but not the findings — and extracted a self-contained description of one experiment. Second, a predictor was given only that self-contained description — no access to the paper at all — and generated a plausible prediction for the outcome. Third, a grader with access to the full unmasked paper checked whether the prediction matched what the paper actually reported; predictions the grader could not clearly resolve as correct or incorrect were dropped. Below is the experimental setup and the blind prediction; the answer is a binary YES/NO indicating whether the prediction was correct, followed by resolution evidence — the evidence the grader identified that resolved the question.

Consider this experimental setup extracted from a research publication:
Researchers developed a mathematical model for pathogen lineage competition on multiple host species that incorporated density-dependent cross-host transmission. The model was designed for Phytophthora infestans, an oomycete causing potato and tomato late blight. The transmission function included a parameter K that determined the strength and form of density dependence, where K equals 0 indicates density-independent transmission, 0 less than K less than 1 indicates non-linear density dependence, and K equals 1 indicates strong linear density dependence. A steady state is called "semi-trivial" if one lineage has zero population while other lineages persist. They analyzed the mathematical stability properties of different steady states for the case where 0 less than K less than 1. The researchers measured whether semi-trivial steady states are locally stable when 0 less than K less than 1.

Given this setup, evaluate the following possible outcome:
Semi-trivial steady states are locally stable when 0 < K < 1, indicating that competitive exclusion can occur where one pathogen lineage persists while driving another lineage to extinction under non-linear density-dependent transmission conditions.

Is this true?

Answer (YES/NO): NO